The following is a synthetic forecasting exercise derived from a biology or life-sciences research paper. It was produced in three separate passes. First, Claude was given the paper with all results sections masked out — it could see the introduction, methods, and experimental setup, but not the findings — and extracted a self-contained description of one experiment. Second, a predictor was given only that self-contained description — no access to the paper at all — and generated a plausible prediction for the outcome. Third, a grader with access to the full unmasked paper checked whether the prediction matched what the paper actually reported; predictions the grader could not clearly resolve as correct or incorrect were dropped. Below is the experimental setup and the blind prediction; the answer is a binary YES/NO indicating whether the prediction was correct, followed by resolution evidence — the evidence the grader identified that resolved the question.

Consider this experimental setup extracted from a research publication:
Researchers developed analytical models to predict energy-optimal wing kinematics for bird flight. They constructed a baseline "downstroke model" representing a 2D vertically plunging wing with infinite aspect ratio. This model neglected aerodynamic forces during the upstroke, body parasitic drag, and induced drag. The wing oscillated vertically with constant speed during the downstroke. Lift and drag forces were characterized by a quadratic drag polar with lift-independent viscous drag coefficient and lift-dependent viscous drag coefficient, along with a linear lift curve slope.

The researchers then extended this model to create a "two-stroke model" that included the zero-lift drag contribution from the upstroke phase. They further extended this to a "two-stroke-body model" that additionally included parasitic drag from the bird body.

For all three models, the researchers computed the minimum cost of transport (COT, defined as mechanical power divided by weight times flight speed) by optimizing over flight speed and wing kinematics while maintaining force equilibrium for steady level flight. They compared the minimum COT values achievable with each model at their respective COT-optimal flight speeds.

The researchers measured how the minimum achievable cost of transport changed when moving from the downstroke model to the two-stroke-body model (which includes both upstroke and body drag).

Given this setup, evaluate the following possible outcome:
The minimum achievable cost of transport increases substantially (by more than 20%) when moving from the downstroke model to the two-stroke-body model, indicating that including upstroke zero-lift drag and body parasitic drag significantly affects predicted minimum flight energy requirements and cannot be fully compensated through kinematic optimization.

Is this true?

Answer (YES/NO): YES